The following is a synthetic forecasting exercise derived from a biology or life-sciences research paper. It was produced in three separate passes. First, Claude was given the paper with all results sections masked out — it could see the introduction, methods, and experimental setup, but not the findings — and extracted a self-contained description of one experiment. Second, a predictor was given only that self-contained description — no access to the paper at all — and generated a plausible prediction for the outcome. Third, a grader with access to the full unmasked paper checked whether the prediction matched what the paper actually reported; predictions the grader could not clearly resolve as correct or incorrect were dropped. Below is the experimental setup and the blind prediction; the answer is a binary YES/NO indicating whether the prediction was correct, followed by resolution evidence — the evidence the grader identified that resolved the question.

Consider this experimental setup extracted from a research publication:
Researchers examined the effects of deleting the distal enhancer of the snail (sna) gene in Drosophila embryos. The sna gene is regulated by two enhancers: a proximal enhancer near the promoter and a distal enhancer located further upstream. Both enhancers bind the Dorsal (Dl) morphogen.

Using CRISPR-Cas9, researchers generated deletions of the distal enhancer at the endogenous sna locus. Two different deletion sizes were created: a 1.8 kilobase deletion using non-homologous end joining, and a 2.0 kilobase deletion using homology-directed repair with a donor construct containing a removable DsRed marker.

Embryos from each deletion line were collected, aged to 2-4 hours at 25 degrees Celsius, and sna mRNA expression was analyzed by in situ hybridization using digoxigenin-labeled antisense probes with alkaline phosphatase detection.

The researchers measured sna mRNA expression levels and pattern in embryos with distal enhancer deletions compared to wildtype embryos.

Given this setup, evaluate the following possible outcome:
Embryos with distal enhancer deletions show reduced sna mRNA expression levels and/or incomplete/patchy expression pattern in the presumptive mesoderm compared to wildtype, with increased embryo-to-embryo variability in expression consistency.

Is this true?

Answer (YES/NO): NO